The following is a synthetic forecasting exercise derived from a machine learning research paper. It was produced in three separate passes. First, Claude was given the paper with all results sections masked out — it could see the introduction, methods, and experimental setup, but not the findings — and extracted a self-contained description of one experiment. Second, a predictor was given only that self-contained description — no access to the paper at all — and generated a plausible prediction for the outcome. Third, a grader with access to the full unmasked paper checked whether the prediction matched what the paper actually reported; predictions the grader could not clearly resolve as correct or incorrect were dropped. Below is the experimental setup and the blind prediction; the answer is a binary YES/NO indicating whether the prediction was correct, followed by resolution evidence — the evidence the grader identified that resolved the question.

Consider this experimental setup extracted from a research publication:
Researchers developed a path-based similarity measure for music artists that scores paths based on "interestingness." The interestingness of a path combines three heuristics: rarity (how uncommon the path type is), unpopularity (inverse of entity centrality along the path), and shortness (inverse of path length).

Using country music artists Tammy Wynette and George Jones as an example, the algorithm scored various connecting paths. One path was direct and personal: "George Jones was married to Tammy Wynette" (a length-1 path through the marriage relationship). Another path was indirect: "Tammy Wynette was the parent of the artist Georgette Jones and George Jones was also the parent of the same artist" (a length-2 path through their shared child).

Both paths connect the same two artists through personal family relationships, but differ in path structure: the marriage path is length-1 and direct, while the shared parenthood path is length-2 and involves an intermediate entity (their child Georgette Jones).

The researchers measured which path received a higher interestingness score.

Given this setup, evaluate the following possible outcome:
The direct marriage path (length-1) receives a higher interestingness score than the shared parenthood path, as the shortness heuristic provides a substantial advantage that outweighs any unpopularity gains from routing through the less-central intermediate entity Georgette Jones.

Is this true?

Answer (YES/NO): YES